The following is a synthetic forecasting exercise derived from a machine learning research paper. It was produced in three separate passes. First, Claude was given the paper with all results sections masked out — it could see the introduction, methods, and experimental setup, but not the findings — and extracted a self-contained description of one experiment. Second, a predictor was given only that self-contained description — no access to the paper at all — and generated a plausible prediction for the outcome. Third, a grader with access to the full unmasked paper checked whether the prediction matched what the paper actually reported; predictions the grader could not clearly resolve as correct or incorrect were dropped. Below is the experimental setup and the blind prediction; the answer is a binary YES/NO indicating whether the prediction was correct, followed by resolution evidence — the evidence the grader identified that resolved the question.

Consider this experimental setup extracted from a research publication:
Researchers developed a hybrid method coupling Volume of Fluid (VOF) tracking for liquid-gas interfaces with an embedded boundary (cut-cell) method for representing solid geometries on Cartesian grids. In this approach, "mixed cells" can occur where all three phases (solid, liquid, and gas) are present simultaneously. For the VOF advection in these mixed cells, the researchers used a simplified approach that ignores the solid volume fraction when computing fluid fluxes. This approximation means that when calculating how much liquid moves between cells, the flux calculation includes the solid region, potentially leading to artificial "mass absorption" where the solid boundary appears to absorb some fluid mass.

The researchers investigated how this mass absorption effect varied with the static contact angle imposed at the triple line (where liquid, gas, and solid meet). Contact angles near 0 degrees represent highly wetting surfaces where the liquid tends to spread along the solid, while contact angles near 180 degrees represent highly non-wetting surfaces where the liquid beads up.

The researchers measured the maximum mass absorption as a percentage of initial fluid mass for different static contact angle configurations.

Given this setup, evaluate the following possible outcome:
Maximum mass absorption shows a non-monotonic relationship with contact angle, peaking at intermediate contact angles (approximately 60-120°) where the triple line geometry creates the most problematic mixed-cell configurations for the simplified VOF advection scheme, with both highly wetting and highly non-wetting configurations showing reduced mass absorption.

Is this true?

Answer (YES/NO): NO